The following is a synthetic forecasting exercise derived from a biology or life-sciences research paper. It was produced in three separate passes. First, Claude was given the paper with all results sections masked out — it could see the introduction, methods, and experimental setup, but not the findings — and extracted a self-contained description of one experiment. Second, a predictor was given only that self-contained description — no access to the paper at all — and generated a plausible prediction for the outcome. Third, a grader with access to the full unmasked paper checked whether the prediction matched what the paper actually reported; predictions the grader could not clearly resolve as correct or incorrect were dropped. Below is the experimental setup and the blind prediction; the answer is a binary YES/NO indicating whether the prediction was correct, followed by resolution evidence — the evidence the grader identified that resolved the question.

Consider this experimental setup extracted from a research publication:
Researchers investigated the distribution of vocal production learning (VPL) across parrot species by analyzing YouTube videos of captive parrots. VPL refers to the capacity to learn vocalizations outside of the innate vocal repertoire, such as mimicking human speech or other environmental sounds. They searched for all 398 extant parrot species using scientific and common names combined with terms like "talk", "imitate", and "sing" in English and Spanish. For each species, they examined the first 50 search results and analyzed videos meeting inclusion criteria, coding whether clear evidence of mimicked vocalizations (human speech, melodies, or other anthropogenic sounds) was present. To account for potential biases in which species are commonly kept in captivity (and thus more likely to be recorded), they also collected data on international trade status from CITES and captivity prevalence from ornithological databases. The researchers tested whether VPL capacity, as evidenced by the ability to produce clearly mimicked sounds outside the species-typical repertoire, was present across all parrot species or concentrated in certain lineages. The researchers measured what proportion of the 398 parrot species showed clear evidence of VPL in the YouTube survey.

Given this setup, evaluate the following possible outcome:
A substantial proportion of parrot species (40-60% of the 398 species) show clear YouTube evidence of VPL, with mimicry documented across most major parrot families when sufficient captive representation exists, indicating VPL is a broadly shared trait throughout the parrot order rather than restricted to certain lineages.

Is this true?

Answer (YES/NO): NO